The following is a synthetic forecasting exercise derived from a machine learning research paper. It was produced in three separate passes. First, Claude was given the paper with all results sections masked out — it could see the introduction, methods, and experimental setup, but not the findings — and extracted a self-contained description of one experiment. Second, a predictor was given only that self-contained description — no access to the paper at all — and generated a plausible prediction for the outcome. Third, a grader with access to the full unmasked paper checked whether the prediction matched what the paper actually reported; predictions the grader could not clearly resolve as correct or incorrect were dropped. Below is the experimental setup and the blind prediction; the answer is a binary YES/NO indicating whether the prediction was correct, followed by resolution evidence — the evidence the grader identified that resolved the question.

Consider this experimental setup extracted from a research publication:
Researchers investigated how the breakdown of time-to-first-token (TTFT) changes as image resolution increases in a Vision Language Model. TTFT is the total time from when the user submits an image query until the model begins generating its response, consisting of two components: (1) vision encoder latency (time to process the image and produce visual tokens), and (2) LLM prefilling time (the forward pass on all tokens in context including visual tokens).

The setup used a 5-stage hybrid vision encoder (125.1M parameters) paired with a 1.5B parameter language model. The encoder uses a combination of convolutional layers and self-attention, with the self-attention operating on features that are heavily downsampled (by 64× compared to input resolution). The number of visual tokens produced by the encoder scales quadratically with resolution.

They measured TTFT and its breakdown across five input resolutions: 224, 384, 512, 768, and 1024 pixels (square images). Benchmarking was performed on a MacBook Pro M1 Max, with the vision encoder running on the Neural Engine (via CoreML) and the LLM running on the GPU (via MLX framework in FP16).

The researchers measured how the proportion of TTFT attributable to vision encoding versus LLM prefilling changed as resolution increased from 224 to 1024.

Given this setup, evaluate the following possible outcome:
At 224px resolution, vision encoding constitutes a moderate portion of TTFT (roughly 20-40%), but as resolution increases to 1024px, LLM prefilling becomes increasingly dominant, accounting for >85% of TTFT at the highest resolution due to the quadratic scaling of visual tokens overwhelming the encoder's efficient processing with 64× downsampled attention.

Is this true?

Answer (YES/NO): NO